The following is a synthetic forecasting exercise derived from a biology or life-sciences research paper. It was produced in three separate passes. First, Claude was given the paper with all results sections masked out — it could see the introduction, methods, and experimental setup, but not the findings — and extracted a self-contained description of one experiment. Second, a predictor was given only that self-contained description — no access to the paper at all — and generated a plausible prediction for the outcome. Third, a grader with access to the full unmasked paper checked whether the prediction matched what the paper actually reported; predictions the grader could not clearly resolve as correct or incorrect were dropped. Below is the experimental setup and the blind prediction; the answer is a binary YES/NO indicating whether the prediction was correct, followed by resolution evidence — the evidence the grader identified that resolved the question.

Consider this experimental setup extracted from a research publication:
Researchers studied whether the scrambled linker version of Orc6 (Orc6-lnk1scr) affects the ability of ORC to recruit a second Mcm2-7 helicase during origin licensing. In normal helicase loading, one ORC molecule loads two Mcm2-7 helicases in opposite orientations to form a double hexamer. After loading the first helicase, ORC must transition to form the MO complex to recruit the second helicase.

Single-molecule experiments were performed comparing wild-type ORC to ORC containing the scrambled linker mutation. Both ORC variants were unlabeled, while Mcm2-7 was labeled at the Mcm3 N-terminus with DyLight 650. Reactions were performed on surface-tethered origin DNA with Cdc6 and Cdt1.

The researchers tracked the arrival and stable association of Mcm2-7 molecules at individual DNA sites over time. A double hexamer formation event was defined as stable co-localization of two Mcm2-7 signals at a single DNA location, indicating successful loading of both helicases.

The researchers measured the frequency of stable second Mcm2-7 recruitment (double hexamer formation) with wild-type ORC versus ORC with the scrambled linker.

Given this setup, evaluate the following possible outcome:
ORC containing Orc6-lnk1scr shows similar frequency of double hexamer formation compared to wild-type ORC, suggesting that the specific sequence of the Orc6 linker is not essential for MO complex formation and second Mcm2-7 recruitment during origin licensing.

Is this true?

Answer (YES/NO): NO